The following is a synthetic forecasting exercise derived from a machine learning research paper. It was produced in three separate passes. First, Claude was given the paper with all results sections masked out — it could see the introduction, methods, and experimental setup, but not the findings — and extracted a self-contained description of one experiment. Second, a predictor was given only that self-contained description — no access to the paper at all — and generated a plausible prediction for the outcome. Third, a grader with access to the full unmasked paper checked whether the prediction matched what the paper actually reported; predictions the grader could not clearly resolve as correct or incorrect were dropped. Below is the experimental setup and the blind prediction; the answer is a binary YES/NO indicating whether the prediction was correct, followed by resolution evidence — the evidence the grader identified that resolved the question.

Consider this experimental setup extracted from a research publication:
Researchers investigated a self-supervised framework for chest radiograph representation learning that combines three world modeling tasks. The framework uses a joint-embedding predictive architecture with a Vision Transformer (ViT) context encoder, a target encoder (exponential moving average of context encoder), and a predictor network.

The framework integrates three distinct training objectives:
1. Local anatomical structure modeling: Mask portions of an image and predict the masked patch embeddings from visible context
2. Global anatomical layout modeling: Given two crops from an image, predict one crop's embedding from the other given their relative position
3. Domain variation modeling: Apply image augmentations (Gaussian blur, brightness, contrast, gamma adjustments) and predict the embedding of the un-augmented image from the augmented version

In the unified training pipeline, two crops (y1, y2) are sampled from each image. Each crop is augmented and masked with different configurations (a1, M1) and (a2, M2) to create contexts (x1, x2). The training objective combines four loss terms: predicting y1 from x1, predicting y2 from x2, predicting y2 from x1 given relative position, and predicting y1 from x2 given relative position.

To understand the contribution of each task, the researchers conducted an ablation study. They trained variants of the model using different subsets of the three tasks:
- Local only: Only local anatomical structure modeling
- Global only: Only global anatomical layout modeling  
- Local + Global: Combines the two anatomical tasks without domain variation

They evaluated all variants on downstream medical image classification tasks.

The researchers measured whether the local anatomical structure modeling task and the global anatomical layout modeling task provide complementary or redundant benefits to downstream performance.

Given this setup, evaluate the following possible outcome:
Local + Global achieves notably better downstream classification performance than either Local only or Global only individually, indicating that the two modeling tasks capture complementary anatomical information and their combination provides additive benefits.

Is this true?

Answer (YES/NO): YES